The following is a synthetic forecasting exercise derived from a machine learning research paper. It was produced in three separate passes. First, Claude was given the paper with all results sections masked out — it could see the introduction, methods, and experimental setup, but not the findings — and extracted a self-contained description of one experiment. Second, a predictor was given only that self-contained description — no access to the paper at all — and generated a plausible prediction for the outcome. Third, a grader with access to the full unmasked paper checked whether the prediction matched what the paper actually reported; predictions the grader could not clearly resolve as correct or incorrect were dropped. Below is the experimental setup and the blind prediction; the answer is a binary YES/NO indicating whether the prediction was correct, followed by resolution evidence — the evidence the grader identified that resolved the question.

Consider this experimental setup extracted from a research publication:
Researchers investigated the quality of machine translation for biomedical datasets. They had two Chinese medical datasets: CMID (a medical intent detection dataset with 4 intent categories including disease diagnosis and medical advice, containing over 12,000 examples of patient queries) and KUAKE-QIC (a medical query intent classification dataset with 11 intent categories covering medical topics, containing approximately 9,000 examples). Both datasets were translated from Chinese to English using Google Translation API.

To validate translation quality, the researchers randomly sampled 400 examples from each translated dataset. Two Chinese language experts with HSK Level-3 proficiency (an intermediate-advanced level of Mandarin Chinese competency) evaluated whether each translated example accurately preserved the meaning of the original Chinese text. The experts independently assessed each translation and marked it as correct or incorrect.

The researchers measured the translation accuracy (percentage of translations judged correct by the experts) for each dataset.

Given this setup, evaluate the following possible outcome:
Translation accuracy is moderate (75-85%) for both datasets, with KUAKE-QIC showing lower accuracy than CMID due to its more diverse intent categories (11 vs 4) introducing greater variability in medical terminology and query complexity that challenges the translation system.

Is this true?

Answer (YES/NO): NO